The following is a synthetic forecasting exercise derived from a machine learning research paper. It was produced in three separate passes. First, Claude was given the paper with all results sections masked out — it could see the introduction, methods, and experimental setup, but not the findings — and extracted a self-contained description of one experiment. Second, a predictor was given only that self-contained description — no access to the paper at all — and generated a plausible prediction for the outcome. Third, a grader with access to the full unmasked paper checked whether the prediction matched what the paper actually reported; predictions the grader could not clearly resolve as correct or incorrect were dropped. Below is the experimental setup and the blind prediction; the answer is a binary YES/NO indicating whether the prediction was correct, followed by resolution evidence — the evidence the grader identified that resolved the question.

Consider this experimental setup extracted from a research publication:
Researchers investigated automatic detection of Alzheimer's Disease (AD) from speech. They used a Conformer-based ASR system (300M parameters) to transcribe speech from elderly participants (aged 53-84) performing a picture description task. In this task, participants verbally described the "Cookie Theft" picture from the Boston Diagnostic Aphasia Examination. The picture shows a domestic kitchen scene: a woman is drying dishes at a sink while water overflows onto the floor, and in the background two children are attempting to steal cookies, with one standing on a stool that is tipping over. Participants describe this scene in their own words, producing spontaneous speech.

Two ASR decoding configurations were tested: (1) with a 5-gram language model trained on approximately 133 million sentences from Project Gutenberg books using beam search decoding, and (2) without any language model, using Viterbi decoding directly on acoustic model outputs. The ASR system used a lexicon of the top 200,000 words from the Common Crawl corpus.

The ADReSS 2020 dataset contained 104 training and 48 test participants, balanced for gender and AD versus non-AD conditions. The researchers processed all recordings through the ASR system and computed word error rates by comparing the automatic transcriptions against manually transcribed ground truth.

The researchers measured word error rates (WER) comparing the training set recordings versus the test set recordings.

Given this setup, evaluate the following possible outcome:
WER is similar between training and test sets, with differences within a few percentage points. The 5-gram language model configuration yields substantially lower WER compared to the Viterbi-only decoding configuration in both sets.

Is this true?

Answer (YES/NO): NO